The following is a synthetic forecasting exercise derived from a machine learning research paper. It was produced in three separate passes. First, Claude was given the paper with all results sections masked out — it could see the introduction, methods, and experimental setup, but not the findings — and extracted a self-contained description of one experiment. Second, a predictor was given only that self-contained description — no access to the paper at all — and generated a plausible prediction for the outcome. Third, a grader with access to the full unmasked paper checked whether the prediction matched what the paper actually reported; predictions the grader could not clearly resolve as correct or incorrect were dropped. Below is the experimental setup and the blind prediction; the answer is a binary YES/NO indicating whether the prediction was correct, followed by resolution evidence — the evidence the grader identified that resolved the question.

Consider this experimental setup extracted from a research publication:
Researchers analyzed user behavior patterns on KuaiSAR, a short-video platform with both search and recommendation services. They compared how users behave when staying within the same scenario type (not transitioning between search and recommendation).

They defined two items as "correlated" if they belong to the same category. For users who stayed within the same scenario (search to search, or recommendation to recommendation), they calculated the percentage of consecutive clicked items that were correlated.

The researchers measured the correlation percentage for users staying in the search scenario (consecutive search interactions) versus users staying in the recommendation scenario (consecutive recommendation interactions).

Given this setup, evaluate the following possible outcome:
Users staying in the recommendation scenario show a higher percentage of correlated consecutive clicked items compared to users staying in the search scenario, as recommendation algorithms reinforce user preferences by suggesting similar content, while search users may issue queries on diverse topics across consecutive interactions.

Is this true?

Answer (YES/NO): NO